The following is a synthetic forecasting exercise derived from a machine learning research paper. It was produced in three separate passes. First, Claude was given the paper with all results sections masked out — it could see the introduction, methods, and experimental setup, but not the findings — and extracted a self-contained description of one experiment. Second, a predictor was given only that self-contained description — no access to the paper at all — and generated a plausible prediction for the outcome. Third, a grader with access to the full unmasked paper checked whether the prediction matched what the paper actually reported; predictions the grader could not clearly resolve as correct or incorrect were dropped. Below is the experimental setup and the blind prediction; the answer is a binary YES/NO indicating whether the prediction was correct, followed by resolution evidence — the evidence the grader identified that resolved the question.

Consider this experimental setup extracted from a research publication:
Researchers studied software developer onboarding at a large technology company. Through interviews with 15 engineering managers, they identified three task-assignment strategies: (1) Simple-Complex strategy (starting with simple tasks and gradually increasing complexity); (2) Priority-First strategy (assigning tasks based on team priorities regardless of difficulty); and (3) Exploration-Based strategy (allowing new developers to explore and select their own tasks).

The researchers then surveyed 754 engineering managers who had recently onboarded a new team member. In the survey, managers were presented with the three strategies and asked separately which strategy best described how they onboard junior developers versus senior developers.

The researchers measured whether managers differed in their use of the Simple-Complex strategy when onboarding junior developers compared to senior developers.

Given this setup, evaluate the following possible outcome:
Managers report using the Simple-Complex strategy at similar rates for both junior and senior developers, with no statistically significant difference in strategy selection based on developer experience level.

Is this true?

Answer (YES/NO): NO